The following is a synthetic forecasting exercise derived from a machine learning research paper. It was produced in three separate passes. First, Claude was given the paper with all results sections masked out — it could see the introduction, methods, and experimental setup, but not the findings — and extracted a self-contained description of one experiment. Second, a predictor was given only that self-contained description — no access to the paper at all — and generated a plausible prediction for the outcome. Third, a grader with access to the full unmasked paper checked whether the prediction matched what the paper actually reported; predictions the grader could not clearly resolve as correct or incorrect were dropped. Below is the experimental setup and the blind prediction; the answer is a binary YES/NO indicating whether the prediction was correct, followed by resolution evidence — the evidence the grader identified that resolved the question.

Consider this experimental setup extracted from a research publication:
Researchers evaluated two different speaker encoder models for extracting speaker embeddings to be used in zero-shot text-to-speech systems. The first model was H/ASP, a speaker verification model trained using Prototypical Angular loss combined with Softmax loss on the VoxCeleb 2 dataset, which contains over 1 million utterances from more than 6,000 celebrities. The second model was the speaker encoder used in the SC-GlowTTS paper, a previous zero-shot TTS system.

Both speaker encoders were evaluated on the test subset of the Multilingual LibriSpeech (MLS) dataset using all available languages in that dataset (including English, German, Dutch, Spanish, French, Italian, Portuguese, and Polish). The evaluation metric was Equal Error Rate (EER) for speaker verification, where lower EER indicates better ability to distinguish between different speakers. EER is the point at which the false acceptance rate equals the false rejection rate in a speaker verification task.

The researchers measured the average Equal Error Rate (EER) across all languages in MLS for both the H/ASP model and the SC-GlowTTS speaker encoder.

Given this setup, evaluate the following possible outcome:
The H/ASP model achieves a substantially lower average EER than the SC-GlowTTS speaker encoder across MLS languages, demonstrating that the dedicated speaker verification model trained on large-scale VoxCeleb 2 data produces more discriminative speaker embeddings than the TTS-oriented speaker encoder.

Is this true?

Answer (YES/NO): YES